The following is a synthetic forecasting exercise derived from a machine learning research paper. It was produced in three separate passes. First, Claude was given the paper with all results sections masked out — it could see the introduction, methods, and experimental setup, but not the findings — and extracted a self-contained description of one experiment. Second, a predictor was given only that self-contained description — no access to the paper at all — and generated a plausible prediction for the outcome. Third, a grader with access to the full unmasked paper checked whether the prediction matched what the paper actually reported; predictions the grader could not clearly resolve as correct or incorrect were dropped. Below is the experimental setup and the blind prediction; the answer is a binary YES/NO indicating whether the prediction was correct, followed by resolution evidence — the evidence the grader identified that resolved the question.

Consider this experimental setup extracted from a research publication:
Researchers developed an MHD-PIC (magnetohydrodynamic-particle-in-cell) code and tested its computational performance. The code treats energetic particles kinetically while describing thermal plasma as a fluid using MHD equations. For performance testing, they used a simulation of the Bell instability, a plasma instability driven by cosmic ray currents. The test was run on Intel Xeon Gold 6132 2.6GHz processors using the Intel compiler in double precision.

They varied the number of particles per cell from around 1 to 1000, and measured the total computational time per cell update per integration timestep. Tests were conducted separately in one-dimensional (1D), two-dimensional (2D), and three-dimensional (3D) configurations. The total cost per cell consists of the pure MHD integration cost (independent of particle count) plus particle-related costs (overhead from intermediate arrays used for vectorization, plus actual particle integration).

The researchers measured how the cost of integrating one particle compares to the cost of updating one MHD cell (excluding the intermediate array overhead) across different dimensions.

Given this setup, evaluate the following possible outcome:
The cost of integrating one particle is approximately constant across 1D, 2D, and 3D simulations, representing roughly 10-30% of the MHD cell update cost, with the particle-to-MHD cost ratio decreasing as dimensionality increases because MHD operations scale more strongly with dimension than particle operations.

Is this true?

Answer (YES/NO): NO